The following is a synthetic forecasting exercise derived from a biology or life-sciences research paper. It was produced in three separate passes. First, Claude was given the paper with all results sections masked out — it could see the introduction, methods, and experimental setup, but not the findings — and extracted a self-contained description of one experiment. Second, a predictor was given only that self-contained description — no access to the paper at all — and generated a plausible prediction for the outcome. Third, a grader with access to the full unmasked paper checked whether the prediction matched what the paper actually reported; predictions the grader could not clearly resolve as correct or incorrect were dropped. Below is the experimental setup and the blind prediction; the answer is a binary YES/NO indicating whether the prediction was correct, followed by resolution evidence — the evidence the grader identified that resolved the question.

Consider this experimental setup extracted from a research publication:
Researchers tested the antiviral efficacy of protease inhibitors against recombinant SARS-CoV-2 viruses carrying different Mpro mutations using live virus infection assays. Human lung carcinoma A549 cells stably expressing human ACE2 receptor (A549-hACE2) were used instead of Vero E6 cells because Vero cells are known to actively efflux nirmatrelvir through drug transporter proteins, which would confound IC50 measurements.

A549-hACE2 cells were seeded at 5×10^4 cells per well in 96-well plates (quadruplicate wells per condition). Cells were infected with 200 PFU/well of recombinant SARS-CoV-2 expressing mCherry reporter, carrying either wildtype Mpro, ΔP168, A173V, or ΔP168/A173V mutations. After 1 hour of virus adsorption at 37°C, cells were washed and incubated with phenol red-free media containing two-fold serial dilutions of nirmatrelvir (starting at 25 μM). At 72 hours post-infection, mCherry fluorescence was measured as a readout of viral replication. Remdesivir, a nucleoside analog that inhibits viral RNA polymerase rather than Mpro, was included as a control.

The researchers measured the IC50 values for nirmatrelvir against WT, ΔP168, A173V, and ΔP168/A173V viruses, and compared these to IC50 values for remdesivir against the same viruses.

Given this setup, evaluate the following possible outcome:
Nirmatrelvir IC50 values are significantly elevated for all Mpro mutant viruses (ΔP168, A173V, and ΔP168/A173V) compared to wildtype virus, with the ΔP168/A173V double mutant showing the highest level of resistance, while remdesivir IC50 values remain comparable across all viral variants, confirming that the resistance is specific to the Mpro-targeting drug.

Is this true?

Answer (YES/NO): NO